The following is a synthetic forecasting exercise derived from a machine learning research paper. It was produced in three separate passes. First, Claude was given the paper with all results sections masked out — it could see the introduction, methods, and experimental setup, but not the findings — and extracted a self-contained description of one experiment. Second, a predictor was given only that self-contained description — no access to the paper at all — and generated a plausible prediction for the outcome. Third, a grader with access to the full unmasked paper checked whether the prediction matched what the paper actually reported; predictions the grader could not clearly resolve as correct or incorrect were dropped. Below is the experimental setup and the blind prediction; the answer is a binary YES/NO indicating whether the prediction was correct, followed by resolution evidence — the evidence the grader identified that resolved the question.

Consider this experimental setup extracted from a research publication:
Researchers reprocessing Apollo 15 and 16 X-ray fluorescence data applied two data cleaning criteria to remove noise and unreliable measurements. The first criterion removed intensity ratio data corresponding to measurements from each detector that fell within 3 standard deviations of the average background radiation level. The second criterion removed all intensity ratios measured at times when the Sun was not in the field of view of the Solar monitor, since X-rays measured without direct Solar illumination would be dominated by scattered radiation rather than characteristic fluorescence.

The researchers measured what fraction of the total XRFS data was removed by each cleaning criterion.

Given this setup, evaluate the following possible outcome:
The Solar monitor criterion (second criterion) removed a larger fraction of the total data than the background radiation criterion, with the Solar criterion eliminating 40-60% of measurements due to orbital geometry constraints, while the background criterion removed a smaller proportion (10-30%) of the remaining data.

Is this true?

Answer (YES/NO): NO